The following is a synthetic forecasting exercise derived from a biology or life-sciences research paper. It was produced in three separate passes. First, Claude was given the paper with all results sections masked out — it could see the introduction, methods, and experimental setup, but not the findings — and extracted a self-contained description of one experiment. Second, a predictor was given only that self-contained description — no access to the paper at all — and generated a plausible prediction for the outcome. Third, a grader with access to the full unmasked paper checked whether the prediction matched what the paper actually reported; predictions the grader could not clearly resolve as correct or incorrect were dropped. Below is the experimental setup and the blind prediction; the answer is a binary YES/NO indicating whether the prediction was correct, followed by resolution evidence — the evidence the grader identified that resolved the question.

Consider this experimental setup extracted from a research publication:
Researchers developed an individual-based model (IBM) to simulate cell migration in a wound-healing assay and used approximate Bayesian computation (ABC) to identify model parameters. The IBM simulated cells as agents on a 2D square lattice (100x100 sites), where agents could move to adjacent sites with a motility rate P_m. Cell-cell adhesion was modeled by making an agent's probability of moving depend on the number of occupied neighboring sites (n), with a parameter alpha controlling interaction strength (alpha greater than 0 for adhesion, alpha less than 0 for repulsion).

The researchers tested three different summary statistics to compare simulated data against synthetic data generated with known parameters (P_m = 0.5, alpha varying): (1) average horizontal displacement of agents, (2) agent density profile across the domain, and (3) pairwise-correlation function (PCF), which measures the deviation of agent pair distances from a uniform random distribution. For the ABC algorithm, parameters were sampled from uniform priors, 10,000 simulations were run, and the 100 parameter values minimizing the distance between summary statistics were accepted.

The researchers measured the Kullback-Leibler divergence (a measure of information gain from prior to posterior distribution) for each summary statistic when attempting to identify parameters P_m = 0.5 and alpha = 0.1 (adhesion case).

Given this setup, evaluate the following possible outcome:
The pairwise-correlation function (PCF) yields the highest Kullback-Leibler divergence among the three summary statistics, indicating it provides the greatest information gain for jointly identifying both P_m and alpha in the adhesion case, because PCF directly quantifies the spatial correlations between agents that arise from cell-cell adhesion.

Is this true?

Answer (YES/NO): YES